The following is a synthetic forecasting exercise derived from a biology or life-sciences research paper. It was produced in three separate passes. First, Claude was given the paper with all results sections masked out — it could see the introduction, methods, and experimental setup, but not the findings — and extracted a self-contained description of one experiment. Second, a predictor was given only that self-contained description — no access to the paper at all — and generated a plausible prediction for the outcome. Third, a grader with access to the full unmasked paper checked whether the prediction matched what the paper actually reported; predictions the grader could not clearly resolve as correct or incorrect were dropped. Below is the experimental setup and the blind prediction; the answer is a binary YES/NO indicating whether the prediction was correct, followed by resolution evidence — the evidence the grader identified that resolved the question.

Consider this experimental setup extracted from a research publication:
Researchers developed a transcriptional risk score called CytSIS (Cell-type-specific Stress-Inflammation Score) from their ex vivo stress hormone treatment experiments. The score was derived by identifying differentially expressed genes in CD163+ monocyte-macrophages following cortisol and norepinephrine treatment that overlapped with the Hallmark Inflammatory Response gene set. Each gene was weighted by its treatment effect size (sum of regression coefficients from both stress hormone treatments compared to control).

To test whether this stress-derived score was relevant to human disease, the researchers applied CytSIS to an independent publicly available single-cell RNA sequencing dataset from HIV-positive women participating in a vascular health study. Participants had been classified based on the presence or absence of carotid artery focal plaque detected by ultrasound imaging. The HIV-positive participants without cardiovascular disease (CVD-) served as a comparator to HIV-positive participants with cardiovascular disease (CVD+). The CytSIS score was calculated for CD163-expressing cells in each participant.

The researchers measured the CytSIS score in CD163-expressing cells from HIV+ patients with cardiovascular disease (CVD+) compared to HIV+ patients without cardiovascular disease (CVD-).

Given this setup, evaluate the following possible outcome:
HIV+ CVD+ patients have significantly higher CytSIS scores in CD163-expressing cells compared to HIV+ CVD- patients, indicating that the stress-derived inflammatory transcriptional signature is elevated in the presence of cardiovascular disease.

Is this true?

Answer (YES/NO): YES